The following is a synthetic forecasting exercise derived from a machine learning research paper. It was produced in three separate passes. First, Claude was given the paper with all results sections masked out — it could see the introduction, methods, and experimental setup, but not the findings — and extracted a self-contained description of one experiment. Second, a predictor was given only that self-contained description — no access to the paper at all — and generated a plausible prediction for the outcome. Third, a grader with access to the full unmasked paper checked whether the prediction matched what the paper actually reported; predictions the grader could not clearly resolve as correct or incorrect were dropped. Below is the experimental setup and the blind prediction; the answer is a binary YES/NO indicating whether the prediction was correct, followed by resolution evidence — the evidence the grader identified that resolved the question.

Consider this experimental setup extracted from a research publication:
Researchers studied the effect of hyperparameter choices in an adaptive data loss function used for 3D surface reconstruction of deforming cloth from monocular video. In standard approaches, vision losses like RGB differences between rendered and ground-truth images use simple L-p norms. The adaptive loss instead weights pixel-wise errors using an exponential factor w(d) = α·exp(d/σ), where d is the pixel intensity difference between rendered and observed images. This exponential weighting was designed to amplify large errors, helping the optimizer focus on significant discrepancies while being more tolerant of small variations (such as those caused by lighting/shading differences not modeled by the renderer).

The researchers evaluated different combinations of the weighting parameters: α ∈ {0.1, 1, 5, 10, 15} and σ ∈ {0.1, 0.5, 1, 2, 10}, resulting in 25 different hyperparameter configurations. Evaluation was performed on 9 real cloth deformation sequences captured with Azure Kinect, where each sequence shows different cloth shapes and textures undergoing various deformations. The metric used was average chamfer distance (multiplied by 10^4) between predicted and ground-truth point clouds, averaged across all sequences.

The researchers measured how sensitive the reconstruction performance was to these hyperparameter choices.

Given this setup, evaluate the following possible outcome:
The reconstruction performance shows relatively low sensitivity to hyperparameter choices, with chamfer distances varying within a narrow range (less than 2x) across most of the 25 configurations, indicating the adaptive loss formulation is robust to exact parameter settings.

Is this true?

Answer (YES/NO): NO